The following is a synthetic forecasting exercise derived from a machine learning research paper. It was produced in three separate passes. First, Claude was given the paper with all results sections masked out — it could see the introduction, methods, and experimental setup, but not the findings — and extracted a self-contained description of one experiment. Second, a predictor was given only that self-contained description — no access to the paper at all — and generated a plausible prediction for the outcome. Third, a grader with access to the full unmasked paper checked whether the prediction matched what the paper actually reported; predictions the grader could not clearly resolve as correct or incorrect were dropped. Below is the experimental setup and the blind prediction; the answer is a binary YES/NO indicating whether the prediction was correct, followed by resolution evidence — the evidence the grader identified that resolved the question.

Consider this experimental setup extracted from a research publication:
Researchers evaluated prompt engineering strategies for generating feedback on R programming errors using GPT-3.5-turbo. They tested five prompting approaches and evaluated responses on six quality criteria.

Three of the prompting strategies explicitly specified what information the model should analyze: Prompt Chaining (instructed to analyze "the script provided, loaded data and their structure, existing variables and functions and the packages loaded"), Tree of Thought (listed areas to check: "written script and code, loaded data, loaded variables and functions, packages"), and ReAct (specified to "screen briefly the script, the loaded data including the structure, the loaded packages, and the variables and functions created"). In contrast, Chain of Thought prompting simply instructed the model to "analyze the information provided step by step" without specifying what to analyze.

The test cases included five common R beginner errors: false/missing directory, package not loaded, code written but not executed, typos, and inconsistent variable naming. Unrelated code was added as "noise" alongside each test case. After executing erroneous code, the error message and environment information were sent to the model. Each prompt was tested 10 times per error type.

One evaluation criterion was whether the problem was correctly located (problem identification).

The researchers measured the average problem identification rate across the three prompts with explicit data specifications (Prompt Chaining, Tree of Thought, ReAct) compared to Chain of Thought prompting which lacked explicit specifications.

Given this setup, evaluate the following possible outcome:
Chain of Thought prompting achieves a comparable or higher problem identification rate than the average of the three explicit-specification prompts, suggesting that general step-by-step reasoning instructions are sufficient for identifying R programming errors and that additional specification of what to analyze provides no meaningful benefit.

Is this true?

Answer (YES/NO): YES